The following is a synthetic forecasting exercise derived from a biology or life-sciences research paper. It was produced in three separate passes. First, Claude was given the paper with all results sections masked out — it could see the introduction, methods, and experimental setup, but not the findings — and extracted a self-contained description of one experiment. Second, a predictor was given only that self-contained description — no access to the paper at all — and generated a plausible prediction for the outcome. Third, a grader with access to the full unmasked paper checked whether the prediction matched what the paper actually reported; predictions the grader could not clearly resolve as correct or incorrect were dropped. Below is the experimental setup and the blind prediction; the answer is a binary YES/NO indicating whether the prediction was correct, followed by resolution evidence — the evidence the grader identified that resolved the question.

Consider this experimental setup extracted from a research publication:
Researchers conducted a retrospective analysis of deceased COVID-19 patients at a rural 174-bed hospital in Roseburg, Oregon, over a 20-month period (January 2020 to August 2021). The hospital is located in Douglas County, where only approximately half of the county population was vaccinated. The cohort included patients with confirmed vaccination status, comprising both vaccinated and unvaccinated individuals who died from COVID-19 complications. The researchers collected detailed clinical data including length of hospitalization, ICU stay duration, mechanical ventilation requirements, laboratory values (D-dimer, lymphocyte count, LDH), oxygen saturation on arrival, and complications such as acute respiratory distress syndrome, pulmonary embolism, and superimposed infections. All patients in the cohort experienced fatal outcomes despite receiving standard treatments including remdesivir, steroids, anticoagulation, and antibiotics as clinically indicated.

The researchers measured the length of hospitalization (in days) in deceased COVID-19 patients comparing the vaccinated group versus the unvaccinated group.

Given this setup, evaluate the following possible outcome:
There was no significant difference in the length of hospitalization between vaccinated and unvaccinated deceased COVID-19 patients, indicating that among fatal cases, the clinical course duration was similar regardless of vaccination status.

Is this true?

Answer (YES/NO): NO